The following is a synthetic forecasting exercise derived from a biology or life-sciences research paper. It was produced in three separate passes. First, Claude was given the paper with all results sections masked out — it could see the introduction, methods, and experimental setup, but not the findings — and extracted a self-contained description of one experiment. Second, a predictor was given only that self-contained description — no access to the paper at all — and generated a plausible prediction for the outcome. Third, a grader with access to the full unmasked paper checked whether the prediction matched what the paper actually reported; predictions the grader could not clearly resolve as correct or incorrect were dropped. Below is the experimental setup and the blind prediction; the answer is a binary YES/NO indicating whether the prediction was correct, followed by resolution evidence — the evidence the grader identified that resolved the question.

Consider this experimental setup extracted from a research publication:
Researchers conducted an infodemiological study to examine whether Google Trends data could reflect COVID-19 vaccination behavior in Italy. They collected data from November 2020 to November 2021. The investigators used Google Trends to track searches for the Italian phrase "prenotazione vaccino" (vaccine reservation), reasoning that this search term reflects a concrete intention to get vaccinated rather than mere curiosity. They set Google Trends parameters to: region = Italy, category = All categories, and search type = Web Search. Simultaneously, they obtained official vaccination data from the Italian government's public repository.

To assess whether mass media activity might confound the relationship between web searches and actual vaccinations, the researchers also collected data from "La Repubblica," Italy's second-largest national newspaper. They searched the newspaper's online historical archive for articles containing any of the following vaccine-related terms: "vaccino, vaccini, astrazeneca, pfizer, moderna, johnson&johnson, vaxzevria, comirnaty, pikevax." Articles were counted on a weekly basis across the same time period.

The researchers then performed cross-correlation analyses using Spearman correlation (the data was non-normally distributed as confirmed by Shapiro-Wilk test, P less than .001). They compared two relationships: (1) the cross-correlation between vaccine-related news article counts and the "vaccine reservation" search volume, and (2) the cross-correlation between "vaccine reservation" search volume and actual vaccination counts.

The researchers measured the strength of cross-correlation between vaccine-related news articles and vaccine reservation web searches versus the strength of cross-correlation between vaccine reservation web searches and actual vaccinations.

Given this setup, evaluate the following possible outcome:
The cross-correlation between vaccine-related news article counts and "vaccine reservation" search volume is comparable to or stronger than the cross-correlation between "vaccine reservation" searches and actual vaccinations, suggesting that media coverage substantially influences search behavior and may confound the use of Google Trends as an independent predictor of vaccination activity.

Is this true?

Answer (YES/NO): NO